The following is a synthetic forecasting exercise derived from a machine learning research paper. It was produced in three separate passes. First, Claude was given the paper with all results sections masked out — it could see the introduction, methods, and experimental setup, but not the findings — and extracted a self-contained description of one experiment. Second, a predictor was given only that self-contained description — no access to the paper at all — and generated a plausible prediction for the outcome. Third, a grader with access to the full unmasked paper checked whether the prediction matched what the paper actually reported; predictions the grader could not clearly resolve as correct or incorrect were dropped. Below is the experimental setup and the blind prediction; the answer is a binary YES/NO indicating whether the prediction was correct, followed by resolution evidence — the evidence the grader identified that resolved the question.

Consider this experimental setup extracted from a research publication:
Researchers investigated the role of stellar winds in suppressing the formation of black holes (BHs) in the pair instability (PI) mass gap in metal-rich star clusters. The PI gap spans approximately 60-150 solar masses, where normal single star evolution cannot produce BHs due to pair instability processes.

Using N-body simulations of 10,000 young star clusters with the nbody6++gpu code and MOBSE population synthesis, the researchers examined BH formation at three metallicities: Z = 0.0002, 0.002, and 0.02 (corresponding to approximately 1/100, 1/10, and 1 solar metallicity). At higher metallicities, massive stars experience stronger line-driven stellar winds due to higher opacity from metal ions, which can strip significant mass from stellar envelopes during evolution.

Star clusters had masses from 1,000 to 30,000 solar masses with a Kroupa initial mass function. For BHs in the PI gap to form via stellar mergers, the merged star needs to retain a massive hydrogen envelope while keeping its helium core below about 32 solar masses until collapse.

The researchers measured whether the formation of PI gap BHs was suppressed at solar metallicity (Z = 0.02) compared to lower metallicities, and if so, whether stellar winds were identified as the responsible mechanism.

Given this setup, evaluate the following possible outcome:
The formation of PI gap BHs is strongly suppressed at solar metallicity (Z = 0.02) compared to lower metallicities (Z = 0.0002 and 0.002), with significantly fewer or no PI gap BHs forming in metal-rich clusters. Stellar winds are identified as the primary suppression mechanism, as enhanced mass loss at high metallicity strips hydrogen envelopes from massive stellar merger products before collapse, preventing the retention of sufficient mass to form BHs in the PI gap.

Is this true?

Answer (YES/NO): YES